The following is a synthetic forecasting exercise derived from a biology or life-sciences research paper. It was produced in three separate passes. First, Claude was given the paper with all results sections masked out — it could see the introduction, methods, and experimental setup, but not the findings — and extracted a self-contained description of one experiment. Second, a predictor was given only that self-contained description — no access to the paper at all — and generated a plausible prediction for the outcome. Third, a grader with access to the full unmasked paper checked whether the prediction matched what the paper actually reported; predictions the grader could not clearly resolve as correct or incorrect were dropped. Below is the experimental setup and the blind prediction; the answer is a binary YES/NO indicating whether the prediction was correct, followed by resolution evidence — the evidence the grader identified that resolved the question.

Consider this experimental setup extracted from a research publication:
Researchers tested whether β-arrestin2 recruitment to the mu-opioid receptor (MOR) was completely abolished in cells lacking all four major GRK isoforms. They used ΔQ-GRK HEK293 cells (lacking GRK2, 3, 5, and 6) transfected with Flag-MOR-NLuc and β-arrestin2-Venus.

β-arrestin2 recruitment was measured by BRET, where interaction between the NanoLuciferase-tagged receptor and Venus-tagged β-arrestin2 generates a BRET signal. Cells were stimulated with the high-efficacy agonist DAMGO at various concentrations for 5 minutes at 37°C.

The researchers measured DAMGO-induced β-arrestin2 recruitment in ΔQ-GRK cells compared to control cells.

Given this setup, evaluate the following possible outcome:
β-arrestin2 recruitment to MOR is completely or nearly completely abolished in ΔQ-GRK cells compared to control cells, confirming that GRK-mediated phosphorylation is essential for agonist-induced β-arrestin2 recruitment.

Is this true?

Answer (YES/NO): YES